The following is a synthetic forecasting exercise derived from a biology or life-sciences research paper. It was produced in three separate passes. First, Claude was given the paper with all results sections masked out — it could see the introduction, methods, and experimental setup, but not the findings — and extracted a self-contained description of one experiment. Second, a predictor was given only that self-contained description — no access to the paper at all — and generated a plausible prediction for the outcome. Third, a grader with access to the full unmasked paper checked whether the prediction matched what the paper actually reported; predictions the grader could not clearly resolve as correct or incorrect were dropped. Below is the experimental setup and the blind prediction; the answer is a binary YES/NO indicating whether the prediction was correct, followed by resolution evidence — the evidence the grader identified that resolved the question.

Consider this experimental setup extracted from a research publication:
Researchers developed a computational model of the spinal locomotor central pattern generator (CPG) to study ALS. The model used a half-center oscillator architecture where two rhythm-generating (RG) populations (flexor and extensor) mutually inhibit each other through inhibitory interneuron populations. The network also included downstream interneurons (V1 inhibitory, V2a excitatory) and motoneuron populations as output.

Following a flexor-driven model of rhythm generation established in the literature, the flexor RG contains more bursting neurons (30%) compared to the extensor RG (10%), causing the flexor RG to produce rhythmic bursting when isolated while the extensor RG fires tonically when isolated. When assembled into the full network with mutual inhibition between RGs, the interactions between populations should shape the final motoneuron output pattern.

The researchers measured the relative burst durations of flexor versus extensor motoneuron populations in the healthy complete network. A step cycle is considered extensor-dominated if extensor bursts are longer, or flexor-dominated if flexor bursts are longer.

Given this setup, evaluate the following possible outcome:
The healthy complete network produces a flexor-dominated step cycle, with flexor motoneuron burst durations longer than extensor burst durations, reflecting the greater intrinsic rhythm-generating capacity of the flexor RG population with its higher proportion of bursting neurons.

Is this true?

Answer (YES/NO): NO